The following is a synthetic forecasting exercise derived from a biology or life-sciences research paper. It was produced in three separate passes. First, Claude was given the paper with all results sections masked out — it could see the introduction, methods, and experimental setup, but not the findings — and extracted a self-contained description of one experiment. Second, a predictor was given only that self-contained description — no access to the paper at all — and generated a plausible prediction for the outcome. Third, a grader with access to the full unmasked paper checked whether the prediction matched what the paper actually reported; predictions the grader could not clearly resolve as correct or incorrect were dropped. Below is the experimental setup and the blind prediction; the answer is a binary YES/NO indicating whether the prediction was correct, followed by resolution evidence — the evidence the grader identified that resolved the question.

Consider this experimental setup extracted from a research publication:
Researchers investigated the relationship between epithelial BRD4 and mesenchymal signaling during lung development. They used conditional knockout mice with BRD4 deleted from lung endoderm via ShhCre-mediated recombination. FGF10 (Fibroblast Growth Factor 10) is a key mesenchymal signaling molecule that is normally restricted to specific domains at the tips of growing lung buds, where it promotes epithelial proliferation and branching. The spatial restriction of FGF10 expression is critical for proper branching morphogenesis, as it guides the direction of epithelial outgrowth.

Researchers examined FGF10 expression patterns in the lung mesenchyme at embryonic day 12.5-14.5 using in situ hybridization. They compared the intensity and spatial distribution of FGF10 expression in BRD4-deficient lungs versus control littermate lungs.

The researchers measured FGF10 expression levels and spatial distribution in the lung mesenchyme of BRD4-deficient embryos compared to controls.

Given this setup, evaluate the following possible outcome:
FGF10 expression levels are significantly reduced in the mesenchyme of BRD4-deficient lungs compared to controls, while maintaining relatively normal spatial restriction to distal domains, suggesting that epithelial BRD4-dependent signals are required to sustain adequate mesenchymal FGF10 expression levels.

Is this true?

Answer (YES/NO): NO